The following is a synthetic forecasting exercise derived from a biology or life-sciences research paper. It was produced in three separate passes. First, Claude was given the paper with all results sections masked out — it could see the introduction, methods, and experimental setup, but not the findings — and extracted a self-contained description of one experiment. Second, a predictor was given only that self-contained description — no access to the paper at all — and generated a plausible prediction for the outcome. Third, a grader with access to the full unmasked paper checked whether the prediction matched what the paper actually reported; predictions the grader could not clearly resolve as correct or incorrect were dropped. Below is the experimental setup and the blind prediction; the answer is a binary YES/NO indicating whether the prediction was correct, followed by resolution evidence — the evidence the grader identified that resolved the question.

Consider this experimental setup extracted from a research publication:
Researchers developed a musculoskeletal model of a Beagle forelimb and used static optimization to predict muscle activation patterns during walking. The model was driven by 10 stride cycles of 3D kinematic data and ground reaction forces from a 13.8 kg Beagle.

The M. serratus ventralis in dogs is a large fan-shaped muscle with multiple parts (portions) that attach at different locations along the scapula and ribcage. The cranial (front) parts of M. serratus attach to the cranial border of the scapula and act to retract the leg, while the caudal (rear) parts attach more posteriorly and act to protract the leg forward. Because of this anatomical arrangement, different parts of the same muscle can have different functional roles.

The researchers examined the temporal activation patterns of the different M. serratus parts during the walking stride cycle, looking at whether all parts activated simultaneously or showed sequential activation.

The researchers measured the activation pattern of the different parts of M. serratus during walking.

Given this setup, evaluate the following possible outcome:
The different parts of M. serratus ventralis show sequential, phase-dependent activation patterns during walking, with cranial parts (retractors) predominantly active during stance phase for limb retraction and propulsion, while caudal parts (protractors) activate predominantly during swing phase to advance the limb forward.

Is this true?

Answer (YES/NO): NO